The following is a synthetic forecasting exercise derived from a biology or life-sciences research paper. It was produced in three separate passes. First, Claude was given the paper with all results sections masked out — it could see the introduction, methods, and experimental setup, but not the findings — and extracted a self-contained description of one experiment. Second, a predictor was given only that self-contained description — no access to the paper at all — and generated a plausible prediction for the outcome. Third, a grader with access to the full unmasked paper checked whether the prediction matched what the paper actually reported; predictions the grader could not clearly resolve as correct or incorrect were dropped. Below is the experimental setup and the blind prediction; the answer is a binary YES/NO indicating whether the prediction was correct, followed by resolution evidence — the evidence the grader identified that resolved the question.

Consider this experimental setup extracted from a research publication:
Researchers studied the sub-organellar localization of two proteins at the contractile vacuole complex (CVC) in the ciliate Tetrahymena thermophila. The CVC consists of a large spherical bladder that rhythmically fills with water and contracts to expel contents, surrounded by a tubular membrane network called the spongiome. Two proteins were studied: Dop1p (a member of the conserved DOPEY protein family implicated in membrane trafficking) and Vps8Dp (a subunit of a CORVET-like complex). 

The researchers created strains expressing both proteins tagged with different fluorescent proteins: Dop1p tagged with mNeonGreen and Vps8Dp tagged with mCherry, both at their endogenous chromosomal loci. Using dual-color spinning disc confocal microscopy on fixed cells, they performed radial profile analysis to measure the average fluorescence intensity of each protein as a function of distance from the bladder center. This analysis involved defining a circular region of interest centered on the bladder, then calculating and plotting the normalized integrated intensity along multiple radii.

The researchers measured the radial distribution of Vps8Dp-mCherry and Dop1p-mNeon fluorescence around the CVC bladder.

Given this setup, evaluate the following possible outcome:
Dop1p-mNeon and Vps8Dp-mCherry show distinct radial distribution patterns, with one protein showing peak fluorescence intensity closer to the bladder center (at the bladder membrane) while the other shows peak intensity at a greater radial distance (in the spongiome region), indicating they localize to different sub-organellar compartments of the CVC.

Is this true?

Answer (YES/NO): NO